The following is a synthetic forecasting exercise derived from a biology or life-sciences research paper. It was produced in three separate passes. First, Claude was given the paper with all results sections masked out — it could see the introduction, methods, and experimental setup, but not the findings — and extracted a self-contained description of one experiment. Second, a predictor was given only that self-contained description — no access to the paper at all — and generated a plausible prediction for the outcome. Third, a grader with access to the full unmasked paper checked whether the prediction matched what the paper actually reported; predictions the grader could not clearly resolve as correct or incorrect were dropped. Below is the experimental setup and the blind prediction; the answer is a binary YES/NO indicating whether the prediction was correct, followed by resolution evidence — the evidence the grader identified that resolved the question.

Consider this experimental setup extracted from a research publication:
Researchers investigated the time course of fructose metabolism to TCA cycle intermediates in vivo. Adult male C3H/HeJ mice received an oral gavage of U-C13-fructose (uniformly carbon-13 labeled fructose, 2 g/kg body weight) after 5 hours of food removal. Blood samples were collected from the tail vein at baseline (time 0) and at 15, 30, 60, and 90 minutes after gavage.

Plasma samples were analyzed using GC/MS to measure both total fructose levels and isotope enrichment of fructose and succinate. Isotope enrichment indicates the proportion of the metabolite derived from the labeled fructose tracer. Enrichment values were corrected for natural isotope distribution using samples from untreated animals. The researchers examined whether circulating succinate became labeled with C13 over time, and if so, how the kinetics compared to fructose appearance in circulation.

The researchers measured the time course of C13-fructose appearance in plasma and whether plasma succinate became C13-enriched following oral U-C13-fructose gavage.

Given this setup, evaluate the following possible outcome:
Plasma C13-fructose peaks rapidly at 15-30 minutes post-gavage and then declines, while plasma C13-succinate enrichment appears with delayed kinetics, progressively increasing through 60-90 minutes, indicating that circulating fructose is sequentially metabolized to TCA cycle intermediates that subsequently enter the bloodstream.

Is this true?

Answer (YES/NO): NO